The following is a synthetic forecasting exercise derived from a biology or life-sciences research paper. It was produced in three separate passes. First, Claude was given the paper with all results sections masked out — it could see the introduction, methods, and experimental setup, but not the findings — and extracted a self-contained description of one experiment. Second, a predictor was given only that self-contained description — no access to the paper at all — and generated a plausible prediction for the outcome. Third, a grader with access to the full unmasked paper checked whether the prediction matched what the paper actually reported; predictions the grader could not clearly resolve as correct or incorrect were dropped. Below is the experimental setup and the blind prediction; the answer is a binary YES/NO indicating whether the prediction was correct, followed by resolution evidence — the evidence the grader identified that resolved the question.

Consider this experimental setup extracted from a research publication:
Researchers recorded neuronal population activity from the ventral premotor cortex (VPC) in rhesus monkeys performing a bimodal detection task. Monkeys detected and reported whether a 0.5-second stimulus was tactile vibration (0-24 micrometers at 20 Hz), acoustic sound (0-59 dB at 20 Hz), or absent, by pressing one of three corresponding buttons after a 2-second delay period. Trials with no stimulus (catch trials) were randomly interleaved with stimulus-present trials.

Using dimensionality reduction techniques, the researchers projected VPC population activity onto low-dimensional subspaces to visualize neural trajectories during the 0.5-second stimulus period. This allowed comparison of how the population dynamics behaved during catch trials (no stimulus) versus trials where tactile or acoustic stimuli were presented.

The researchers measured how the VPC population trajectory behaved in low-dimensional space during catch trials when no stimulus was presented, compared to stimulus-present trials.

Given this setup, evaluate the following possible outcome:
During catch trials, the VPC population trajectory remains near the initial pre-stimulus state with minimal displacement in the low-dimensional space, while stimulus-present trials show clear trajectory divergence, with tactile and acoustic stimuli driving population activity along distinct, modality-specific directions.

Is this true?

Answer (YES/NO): YES